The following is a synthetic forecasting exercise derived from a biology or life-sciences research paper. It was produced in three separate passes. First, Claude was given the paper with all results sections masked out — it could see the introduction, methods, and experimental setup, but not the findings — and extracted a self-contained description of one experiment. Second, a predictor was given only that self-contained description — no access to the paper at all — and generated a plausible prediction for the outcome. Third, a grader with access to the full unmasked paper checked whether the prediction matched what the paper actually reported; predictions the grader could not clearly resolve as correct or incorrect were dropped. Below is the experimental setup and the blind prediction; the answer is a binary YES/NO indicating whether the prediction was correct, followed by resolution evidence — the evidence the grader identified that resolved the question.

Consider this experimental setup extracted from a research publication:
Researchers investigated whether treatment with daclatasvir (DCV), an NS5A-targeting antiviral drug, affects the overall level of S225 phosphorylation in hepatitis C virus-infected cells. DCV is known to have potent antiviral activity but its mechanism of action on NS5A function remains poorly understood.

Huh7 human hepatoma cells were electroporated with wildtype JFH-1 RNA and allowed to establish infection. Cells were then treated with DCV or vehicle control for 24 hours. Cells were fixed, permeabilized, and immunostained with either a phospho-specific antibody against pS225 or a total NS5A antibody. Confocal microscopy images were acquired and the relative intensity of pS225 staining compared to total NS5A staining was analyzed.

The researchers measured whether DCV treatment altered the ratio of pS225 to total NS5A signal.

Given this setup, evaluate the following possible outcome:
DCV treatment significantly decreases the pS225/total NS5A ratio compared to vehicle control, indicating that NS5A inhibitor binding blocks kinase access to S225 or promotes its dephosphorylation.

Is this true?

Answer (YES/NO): NO